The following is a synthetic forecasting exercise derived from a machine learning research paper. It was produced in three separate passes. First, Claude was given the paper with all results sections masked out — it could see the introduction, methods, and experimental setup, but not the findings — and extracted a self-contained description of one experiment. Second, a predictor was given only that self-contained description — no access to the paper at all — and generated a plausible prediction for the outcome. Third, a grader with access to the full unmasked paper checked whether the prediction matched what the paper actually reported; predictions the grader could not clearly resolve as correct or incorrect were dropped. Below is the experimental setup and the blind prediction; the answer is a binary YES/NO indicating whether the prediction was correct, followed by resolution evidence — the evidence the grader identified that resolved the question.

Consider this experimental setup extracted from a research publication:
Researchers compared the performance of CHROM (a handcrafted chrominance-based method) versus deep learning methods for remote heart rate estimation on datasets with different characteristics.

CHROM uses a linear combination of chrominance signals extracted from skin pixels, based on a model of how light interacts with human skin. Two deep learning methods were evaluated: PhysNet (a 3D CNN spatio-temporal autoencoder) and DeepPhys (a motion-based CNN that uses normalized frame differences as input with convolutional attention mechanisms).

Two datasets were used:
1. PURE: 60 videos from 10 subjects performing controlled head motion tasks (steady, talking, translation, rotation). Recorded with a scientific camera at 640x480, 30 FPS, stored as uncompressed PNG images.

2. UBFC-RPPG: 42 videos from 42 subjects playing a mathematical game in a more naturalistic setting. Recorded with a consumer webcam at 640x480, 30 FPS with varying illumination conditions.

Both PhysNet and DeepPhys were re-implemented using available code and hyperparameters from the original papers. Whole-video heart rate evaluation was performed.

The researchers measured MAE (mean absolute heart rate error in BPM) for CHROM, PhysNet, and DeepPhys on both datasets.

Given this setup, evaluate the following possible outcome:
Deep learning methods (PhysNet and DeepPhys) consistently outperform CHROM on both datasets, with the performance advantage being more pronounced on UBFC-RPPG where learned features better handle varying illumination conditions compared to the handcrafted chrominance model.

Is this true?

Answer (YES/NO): NO